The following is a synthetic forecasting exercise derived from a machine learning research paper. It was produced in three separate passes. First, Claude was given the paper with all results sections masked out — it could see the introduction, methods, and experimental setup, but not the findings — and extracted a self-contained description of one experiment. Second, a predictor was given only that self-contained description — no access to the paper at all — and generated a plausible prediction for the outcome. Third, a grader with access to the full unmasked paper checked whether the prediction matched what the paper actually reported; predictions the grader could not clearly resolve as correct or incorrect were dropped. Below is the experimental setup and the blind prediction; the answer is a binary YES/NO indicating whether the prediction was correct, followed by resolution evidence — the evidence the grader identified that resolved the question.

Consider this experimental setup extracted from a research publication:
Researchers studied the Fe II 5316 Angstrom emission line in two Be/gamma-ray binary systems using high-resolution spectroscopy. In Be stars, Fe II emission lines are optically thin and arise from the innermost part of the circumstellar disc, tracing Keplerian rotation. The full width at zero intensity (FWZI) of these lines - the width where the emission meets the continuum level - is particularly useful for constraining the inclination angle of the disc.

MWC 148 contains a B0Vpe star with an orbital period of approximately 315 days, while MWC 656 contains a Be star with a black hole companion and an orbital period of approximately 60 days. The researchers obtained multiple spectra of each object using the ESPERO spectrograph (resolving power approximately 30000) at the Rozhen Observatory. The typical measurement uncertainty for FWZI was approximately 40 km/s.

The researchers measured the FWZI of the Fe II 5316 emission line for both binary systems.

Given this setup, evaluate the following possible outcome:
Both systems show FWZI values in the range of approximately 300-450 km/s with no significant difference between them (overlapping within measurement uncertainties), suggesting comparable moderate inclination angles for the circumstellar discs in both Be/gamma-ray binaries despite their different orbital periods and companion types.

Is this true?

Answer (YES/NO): NO